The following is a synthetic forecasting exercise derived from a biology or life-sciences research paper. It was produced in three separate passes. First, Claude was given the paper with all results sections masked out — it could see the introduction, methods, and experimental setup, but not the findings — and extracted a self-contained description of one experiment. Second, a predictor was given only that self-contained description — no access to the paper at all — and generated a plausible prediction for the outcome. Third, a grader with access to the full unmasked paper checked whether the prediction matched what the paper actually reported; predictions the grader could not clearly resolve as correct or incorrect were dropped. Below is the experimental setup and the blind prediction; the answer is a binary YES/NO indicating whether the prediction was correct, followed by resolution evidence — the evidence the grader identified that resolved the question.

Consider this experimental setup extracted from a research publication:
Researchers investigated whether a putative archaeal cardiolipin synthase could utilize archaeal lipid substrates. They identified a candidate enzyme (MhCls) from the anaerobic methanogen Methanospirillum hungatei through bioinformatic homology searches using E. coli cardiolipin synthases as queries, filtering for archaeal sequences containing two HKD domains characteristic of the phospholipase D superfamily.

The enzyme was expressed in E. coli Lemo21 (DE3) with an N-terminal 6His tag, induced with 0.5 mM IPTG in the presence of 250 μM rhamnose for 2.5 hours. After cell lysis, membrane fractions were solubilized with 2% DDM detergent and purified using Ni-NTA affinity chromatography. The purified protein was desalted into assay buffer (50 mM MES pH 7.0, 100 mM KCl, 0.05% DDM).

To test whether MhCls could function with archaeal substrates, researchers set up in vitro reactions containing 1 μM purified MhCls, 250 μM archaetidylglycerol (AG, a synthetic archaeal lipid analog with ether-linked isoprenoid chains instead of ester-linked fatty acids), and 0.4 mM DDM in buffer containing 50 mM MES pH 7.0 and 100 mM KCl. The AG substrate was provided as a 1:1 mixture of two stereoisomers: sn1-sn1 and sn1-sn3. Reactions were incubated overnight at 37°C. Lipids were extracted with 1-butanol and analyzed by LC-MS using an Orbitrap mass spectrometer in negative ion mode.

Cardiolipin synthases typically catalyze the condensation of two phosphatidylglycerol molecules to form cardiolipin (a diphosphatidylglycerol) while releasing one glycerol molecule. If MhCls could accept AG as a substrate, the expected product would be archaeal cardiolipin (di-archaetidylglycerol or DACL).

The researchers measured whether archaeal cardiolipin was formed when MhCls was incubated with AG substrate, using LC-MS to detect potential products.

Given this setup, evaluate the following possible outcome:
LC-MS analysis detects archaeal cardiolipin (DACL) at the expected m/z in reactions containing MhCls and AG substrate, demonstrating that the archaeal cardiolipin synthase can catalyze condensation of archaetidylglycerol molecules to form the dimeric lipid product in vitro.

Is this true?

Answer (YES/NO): YES